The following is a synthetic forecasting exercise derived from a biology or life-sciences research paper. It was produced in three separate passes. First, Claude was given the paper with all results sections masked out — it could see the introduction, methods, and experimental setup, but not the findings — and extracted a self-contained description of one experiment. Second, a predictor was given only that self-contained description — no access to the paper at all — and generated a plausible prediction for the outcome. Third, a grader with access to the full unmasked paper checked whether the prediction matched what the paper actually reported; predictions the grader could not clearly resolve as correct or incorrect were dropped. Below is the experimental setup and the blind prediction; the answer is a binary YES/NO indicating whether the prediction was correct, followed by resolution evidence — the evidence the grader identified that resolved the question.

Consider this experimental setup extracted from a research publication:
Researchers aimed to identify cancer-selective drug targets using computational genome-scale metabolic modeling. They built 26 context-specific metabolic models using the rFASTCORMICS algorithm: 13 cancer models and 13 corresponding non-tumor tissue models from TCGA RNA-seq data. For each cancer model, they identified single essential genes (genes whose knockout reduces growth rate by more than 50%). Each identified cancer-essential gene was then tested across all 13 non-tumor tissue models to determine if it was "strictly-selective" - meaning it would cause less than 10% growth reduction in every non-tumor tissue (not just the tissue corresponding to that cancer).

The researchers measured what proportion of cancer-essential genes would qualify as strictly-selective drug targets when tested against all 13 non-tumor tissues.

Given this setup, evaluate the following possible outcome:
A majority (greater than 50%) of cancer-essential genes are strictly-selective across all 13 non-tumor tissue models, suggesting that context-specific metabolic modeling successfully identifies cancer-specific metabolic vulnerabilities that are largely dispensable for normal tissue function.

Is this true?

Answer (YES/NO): NO